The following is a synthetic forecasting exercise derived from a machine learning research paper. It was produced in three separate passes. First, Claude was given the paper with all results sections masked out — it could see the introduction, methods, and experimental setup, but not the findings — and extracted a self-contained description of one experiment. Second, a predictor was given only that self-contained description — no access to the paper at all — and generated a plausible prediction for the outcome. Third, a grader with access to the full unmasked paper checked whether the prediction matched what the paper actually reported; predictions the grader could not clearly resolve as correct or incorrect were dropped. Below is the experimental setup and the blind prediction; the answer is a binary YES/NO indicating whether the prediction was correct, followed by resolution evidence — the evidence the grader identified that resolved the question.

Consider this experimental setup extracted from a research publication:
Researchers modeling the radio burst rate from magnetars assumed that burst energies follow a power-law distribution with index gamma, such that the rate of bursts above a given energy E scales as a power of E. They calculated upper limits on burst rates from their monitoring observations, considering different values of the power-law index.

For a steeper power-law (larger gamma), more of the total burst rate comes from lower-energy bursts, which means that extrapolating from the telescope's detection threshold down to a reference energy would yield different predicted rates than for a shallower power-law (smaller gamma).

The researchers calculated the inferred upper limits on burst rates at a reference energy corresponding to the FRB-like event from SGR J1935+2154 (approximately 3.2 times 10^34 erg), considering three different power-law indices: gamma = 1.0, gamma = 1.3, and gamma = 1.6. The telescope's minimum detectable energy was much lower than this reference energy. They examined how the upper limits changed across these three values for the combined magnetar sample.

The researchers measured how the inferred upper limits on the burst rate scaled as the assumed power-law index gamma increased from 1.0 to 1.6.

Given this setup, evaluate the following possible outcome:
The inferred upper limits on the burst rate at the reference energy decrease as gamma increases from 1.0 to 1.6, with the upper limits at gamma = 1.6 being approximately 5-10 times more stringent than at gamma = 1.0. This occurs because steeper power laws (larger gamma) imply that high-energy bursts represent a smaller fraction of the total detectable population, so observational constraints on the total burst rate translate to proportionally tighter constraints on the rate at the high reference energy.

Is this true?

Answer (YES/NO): NO